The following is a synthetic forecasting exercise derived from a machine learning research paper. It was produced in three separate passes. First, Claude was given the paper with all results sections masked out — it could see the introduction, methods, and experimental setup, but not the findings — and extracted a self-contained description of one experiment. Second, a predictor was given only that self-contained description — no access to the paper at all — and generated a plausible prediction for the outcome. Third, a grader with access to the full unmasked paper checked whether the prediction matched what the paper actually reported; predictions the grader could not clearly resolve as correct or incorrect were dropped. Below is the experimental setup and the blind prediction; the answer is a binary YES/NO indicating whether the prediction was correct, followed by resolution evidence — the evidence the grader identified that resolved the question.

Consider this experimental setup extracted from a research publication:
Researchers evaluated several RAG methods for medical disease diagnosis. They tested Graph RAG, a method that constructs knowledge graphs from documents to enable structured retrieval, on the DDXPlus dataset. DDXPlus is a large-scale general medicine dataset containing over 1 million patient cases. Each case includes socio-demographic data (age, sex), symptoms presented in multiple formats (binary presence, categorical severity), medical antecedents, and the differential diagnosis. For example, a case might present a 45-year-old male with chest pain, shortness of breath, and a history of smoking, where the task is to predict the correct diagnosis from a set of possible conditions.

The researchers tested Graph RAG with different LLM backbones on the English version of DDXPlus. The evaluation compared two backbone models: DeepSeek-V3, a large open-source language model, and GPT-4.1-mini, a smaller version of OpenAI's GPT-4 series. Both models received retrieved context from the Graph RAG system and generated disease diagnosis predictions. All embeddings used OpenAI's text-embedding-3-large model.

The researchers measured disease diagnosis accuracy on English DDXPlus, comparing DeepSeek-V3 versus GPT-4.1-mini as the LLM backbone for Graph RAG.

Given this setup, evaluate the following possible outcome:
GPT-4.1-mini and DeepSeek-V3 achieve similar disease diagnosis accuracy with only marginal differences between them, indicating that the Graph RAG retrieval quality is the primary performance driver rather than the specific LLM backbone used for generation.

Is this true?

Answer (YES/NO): NO